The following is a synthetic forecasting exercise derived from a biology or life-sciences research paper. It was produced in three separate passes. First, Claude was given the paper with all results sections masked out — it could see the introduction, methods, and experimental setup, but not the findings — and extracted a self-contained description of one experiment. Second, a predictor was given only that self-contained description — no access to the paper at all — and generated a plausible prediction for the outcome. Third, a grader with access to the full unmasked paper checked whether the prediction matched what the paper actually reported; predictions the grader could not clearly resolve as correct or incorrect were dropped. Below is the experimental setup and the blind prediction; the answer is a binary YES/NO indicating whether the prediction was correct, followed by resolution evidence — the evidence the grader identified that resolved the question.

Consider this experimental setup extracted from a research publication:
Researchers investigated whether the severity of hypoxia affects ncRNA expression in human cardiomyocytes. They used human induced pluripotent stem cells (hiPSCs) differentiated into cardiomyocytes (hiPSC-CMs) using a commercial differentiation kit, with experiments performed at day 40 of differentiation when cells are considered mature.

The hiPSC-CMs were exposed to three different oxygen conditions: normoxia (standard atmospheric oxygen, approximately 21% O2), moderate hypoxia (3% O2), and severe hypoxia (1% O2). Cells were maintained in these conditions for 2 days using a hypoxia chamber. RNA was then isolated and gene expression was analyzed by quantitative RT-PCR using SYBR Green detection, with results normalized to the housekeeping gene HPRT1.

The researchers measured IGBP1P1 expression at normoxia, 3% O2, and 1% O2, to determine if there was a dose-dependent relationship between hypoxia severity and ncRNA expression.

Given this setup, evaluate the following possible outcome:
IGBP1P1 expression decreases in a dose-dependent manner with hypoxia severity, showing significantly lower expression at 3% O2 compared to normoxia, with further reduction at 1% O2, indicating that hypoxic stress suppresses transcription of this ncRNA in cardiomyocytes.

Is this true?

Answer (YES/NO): NO